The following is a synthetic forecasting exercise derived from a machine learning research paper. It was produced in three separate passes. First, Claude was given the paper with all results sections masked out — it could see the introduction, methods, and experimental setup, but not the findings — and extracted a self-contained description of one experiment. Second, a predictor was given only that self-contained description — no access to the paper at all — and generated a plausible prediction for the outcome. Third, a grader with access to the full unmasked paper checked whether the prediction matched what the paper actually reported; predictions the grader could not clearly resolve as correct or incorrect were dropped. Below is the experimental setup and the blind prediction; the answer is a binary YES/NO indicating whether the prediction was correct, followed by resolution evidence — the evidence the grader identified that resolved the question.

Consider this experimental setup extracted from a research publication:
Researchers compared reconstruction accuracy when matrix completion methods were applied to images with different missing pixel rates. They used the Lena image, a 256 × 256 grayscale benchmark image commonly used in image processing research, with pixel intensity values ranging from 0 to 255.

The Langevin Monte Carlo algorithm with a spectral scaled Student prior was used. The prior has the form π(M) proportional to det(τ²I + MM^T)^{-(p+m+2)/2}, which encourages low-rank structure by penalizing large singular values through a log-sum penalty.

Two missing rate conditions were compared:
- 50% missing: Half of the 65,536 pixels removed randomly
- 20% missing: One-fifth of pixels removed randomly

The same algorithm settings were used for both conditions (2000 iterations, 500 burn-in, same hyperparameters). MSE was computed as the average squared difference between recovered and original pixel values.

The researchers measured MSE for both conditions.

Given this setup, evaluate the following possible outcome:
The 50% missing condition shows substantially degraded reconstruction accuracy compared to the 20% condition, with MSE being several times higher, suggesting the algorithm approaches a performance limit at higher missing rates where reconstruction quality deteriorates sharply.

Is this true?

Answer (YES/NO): NO